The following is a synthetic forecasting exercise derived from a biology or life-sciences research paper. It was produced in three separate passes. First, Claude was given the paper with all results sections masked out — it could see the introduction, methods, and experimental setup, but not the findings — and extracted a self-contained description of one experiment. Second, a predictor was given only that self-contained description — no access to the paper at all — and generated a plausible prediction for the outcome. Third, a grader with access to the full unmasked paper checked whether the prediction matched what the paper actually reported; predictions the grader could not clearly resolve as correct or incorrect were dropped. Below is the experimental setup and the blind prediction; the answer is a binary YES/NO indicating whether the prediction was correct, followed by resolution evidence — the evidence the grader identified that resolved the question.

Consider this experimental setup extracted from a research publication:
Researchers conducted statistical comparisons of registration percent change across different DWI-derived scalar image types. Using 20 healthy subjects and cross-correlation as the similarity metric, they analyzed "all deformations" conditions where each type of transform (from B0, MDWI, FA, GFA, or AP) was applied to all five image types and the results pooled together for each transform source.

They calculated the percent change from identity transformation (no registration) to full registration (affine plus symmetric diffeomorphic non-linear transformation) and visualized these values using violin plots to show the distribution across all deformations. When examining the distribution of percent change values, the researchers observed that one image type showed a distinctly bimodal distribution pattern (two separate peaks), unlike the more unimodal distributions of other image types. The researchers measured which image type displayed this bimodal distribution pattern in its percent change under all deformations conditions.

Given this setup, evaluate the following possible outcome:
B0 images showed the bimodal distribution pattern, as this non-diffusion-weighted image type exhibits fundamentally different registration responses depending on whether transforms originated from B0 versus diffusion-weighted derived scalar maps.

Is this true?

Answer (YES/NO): NO